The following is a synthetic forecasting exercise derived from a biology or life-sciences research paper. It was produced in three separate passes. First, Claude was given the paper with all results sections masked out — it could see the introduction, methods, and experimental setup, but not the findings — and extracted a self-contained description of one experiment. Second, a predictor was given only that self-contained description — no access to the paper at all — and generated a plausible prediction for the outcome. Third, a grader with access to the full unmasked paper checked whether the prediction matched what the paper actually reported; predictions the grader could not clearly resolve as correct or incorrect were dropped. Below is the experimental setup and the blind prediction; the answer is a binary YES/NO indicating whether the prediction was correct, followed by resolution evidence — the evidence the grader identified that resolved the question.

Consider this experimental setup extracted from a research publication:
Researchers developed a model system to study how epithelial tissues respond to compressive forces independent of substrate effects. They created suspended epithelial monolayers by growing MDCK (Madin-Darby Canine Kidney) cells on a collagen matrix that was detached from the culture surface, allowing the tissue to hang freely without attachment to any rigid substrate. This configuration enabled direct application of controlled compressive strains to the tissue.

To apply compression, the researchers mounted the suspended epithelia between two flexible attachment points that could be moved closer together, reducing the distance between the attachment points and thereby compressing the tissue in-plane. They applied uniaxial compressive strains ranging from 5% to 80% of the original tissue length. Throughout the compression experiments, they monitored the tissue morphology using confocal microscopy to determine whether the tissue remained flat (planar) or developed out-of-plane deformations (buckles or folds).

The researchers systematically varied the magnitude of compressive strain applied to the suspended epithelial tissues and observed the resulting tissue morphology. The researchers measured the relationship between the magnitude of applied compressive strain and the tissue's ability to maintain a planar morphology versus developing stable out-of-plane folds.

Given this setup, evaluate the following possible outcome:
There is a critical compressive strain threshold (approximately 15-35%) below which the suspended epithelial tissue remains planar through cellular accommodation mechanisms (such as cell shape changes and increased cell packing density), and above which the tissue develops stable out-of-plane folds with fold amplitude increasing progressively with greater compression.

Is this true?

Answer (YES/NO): NO